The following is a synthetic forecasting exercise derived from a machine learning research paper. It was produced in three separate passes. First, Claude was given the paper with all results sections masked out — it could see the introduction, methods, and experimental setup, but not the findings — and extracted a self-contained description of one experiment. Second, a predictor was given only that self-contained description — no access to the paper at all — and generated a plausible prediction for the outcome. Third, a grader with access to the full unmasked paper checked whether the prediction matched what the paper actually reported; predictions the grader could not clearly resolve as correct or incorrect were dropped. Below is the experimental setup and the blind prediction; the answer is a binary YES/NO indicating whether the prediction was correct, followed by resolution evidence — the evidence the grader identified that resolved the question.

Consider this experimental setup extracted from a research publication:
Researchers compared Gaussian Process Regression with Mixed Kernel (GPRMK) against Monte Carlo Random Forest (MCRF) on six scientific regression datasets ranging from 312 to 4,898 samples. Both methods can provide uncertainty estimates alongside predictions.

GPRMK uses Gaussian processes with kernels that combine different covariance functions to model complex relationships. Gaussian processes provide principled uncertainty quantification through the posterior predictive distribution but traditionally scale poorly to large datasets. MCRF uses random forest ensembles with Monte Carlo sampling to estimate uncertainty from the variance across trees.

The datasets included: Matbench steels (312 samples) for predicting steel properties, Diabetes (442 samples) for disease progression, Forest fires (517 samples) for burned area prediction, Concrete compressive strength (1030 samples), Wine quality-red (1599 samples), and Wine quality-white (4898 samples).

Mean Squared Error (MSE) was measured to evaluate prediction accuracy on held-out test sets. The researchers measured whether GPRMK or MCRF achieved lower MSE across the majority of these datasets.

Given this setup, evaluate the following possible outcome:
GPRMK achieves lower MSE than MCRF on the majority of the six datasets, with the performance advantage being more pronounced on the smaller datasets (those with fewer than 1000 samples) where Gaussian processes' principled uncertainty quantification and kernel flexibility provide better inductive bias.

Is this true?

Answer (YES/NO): NO